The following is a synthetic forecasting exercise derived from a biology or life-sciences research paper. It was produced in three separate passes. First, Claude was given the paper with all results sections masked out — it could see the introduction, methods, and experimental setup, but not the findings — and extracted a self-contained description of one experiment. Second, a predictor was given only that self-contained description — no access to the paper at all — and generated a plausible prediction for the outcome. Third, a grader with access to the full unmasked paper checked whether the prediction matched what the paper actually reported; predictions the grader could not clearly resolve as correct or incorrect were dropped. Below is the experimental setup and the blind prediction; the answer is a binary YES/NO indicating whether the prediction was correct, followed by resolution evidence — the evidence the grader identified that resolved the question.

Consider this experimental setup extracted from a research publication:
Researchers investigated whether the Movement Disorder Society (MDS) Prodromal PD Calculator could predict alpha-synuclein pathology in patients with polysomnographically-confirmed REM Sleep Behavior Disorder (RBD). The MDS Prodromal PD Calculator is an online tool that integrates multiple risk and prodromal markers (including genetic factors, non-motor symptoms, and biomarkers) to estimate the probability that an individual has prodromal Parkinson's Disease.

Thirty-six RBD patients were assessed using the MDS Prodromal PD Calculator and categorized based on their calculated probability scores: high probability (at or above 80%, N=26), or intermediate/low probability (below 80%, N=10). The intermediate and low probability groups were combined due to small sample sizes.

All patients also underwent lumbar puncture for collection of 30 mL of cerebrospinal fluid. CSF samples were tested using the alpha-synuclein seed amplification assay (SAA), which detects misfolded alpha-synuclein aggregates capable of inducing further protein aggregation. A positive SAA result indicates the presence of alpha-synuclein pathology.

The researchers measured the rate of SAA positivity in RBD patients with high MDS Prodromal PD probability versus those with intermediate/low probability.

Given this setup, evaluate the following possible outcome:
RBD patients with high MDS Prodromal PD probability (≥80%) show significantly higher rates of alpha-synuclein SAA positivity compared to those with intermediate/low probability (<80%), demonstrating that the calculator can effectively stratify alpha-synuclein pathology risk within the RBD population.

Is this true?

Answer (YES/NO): YES